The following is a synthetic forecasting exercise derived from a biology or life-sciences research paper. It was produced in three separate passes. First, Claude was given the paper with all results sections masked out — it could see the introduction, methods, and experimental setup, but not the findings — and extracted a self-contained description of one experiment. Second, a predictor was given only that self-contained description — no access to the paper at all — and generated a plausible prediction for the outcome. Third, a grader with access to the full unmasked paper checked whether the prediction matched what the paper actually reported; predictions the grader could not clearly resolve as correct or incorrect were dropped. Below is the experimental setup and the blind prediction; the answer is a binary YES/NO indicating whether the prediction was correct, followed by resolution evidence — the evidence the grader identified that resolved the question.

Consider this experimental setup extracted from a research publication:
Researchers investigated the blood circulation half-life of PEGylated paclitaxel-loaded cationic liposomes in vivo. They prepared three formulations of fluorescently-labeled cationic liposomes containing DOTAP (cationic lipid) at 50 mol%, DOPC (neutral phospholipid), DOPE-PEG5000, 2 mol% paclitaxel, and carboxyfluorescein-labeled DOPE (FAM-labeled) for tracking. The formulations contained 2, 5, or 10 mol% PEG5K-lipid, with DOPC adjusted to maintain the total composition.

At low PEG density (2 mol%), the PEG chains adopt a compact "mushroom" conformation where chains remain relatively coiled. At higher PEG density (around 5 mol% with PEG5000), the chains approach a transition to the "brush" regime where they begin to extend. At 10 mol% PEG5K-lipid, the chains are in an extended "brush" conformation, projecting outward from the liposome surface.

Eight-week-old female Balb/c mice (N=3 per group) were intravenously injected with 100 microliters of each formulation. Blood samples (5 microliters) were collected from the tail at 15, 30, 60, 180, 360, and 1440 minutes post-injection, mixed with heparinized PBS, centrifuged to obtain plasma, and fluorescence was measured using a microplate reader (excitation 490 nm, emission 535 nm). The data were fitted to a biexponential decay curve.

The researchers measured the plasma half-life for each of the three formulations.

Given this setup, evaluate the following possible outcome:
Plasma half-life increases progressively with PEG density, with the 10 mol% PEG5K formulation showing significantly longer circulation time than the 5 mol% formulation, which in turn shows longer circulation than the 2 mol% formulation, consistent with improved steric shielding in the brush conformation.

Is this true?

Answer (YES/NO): NO